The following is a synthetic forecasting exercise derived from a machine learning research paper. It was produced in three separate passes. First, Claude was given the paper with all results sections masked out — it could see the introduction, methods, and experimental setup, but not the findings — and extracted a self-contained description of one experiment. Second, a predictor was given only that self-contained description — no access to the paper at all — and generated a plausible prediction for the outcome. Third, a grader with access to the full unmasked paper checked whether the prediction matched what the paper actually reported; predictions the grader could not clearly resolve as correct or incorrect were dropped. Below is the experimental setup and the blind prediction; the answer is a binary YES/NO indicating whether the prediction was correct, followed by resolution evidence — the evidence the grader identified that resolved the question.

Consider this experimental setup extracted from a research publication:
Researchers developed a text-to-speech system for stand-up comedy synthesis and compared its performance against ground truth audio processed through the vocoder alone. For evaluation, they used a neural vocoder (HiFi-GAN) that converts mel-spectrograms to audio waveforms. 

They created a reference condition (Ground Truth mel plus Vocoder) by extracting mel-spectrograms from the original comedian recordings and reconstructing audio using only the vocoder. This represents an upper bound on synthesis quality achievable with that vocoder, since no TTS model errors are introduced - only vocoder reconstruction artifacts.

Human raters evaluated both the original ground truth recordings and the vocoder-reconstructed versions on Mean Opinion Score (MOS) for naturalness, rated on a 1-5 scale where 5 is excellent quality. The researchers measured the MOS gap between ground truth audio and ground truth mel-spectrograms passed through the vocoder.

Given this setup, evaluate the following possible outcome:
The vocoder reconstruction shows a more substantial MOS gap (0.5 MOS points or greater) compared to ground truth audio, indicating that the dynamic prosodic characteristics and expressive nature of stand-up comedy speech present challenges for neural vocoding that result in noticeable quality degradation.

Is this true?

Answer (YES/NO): NO